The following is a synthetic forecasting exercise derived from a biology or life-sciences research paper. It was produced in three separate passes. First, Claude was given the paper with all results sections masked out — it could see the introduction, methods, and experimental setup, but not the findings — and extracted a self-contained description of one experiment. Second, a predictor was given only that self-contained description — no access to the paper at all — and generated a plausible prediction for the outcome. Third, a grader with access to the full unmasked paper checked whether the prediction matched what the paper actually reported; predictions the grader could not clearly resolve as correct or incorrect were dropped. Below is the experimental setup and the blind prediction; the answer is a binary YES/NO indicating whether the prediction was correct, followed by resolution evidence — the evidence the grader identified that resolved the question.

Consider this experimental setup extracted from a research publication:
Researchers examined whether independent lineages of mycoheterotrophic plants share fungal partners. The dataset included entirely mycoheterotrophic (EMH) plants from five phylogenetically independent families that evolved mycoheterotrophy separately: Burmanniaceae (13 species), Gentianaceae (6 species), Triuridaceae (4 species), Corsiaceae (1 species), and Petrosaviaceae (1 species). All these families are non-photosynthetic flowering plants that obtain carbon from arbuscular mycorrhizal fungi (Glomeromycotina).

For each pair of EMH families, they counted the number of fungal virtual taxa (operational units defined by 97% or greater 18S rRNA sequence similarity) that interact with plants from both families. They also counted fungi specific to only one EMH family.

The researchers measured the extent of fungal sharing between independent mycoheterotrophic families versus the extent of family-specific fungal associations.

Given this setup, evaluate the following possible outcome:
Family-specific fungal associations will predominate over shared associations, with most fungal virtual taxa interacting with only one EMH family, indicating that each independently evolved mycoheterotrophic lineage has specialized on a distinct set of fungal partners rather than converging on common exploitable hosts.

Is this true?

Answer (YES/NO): NO